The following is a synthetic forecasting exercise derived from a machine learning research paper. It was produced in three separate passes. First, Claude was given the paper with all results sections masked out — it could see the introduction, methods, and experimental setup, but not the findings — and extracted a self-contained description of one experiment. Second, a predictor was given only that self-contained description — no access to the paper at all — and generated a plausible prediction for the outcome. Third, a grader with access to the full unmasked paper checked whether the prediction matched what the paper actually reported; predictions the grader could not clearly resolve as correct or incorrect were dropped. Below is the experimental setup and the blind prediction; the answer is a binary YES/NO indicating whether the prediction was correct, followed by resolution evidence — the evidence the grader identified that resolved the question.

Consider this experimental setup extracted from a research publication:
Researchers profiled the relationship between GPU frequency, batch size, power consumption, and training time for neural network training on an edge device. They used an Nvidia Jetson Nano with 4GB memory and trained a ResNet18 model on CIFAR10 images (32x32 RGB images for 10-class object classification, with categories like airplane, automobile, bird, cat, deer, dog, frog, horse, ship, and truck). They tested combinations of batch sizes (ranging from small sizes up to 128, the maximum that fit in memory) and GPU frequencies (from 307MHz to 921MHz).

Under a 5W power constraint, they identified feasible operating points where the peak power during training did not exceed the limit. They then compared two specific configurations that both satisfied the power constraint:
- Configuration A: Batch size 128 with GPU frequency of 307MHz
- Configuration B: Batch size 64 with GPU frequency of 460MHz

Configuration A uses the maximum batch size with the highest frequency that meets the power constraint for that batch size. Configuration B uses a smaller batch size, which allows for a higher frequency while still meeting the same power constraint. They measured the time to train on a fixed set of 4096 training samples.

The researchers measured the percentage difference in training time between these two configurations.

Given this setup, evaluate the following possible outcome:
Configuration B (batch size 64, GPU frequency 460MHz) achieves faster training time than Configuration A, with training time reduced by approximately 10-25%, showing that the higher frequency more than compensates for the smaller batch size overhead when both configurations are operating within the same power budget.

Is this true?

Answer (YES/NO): NO